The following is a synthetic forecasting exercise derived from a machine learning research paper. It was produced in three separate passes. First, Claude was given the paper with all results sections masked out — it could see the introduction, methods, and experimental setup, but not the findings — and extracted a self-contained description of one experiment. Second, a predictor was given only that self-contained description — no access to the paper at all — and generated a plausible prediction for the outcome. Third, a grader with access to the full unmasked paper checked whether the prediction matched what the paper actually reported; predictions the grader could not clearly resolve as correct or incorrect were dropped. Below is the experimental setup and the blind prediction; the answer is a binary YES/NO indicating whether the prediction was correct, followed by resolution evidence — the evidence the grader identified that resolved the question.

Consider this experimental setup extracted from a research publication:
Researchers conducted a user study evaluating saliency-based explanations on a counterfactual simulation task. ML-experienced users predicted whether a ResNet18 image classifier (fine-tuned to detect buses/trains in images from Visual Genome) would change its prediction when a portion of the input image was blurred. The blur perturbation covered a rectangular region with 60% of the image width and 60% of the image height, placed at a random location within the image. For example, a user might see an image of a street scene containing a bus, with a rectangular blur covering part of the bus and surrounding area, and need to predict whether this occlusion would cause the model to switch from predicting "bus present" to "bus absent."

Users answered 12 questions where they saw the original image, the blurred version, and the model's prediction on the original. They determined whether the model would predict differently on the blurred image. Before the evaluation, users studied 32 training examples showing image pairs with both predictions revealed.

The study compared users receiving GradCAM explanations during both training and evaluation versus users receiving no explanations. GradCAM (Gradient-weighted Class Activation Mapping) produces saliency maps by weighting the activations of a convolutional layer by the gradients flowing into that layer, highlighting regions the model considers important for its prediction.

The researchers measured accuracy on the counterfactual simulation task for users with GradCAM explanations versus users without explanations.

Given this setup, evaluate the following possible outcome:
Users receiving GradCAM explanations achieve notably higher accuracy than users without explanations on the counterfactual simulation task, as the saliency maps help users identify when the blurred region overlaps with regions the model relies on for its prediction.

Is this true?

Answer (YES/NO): NO